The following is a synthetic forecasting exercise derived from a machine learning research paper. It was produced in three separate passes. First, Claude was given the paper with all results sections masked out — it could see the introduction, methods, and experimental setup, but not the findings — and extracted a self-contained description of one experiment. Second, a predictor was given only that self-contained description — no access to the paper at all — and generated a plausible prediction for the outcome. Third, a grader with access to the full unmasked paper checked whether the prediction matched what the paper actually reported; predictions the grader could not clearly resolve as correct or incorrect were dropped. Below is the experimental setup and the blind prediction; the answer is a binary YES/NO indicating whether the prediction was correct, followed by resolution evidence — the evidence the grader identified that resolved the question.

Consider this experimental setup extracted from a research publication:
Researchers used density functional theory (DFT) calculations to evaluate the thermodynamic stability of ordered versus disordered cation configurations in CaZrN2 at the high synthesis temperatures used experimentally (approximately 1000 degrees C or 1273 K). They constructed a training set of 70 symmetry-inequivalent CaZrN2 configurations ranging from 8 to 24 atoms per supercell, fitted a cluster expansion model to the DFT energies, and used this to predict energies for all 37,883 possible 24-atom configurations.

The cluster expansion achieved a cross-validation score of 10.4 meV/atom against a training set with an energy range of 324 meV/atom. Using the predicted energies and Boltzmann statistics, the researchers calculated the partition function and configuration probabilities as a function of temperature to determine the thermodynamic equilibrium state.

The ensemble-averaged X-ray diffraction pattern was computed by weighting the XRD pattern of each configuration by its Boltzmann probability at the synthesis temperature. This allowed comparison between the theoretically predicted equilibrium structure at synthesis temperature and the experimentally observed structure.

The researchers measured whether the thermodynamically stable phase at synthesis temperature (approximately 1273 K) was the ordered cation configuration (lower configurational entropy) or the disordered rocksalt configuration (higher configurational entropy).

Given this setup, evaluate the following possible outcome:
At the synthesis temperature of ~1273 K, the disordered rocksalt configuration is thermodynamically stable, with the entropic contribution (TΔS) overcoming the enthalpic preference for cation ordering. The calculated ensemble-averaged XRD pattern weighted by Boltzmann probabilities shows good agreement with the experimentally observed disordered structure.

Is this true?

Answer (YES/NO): NO